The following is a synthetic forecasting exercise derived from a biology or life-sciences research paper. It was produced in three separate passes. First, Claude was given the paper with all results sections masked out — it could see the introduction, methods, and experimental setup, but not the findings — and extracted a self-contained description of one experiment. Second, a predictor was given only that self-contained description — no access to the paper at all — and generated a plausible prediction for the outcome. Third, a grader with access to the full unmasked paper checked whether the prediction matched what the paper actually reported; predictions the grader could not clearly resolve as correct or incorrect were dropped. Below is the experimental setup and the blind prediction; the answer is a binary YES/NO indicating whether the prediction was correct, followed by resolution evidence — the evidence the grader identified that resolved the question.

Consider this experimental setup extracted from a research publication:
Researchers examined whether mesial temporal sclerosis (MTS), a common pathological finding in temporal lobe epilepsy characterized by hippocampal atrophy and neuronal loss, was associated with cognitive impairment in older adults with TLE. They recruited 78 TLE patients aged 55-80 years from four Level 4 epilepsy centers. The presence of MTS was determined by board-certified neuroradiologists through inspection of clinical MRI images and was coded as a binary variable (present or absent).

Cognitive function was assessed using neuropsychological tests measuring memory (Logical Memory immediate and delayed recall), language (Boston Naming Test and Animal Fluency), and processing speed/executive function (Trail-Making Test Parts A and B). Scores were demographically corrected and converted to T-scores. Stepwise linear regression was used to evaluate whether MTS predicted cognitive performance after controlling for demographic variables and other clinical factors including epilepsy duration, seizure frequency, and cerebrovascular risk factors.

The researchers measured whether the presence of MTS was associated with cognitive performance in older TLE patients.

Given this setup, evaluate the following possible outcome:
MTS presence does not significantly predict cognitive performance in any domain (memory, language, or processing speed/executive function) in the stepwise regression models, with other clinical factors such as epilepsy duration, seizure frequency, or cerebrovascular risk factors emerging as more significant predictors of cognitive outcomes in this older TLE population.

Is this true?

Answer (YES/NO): NO